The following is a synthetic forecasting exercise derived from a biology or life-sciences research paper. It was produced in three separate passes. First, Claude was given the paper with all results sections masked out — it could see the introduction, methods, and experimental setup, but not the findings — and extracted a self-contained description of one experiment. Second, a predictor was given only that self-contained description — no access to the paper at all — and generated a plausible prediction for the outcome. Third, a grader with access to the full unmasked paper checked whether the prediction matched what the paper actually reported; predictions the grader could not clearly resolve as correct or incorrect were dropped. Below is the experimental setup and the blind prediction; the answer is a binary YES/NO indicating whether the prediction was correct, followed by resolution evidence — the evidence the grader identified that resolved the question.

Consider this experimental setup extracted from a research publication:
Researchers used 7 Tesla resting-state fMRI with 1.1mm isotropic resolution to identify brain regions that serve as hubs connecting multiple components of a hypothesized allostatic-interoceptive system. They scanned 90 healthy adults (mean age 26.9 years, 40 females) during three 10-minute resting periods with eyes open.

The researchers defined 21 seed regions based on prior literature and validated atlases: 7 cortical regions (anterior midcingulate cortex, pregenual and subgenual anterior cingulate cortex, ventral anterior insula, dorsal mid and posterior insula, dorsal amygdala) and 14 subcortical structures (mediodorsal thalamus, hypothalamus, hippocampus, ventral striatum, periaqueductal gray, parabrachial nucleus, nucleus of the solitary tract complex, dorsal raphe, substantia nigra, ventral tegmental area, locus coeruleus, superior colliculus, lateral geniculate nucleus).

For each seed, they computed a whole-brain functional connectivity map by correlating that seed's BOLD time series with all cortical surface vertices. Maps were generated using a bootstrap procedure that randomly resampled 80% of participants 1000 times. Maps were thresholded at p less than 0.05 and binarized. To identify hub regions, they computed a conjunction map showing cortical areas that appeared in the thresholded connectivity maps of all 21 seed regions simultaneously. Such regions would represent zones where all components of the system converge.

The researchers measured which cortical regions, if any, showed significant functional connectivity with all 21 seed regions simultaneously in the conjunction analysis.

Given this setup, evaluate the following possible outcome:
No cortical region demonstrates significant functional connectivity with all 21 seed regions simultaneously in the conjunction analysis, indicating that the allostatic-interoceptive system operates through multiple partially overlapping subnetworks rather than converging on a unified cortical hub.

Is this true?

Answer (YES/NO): NO